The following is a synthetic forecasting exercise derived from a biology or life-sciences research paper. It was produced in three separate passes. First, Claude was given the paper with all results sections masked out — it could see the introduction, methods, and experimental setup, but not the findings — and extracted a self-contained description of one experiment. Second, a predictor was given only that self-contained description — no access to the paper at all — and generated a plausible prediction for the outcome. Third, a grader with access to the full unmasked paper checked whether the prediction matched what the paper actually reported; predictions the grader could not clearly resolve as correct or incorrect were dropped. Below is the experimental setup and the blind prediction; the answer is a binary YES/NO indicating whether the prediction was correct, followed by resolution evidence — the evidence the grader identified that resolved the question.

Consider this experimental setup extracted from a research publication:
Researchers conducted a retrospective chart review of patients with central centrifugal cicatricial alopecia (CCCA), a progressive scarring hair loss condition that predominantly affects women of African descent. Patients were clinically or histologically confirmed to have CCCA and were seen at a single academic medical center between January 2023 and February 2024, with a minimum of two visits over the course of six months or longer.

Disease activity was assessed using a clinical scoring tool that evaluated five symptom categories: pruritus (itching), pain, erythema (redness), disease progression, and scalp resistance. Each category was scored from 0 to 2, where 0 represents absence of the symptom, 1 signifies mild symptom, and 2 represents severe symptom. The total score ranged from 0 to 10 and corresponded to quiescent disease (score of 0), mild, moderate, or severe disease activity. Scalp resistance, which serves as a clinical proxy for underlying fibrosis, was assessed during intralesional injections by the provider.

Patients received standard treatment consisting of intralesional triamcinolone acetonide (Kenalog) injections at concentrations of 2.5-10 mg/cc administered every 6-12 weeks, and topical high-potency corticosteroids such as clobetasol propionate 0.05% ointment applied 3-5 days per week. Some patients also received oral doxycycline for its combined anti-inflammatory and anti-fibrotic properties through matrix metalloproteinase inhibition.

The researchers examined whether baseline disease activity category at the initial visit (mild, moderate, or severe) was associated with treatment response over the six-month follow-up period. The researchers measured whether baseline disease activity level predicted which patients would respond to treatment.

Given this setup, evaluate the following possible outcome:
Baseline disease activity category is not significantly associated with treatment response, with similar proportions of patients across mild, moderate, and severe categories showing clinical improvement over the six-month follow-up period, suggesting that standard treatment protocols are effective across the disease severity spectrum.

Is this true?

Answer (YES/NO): YES